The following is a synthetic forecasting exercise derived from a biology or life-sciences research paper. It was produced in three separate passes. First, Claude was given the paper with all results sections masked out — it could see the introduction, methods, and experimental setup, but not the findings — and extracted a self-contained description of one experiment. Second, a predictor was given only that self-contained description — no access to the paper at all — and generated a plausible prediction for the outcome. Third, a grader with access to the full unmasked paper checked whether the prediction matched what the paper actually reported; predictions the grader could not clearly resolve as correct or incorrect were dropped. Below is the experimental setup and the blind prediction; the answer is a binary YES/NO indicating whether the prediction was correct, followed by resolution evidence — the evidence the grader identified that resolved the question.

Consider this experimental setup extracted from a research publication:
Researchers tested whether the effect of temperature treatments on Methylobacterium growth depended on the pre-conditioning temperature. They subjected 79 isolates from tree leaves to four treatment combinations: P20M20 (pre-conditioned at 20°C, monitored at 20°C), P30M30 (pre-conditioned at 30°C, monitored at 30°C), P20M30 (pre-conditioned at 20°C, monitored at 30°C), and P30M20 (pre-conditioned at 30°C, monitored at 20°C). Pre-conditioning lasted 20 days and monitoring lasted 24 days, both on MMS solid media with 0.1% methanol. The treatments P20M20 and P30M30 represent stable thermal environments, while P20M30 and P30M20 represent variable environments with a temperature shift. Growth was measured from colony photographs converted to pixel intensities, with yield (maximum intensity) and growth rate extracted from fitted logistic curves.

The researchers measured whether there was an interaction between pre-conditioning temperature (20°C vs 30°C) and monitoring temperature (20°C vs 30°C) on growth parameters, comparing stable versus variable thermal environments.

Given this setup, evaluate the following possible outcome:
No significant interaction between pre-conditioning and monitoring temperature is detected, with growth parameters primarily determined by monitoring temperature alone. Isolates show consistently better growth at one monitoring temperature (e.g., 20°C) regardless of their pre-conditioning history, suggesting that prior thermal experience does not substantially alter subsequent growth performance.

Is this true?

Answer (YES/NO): NO